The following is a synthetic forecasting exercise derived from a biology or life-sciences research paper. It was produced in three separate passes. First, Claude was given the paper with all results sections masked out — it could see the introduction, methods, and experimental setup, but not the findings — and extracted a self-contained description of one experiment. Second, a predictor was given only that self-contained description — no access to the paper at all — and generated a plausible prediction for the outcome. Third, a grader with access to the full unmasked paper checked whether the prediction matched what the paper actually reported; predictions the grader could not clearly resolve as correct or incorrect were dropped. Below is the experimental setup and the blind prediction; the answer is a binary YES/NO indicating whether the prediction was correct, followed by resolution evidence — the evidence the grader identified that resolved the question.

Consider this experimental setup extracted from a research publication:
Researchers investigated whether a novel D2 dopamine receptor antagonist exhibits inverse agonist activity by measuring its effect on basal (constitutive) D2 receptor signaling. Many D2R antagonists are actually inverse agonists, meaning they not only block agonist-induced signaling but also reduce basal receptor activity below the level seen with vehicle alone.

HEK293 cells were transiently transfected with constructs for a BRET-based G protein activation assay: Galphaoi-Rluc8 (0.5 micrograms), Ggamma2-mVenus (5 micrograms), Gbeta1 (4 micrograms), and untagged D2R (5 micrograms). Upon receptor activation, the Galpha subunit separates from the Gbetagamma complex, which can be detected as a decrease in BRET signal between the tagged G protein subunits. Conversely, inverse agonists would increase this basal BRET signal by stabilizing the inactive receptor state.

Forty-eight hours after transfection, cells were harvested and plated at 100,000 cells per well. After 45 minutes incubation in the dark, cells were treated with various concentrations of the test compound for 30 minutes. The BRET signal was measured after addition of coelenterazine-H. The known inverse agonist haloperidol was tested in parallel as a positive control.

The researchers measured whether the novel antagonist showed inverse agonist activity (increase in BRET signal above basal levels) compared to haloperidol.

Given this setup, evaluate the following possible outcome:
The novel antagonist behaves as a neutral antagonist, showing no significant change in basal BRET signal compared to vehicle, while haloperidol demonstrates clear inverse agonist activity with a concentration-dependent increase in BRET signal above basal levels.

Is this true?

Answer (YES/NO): NO